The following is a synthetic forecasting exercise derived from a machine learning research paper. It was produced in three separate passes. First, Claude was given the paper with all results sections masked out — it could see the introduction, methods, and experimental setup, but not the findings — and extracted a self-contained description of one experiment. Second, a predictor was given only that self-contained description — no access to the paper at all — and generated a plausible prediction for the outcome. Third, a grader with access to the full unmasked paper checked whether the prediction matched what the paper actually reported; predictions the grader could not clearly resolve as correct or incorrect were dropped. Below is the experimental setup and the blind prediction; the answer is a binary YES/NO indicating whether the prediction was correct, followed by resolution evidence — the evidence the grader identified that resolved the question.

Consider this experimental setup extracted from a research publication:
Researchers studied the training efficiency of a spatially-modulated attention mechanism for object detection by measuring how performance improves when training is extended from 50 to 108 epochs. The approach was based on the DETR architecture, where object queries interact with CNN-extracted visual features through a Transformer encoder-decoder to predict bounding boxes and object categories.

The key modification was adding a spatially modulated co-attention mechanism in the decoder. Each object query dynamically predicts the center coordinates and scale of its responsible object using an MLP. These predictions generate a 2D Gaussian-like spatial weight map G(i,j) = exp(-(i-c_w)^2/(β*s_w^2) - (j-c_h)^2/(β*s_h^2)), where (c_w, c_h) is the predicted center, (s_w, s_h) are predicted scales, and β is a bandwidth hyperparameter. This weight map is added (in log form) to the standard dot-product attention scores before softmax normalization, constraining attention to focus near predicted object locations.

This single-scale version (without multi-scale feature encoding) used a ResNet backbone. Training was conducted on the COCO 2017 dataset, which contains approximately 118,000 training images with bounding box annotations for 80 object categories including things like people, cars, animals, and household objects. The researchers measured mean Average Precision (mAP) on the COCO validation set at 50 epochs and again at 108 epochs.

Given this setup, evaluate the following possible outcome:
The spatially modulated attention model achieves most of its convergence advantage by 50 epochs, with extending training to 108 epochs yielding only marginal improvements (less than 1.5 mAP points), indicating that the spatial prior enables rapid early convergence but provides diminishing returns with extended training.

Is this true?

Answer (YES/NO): NO